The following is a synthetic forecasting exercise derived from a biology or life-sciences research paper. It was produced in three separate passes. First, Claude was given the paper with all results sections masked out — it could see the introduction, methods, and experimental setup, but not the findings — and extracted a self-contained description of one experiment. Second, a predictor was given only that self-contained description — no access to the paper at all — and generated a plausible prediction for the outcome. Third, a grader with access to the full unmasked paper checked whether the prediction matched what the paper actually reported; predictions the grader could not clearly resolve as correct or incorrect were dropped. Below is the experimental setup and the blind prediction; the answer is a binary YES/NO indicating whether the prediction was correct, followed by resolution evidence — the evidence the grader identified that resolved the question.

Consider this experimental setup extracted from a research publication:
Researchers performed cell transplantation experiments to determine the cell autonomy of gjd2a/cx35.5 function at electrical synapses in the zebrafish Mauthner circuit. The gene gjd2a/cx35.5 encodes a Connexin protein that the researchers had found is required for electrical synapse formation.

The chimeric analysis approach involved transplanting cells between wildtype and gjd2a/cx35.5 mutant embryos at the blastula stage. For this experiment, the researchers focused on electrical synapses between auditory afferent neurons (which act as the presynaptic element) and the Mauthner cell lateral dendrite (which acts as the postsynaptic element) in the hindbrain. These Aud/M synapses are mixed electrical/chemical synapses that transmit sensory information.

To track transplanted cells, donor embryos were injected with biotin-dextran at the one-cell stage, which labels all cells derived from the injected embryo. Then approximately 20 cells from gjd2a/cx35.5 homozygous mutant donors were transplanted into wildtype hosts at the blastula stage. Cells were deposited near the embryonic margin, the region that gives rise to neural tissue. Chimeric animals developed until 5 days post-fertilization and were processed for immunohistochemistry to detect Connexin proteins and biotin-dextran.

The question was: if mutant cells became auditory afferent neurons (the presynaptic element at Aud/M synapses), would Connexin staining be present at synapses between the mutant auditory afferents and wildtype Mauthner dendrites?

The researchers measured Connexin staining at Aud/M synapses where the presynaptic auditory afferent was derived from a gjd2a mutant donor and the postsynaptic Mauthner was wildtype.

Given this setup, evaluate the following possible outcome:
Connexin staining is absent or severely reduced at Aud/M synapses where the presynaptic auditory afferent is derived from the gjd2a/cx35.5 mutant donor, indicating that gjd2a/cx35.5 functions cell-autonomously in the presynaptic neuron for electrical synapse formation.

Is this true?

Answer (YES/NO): YES